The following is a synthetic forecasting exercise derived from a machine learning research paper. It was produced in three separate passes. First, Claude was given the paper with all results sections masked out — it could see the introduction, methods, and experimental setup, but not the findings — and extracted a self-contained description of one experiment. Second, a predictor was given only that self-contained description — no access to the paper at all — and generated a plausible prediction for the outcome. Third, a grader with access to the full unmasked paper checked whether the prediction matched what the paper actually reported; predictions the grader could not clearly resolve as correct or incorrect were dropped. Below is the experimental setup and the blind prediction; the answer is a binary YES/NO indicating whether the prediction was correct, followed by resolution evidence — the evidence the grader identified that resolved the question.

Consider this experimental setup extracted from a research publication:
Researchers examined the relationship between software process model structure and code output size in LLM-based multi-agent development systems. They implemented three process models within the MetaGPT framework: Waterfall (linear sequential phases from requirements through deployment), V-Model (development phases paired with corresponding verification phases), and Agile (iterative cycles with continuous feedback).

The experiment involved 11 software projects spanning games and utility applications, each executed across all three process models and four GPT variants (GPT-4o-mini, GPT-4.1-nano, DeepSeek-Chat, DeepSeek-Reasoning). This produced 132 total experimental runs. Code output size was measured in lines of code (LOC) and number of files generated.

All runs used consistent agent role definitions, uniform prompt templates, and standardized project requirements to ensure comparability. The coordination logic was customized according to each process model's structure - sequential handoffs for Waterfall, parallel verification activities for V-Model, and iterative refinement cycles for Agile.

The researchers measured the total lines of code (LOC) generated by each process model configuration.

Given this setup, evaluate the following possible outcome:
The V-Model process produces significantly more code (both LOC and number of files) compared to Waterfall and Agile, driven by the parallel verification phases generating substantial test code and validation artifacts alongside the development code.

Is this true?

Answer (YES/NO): NO